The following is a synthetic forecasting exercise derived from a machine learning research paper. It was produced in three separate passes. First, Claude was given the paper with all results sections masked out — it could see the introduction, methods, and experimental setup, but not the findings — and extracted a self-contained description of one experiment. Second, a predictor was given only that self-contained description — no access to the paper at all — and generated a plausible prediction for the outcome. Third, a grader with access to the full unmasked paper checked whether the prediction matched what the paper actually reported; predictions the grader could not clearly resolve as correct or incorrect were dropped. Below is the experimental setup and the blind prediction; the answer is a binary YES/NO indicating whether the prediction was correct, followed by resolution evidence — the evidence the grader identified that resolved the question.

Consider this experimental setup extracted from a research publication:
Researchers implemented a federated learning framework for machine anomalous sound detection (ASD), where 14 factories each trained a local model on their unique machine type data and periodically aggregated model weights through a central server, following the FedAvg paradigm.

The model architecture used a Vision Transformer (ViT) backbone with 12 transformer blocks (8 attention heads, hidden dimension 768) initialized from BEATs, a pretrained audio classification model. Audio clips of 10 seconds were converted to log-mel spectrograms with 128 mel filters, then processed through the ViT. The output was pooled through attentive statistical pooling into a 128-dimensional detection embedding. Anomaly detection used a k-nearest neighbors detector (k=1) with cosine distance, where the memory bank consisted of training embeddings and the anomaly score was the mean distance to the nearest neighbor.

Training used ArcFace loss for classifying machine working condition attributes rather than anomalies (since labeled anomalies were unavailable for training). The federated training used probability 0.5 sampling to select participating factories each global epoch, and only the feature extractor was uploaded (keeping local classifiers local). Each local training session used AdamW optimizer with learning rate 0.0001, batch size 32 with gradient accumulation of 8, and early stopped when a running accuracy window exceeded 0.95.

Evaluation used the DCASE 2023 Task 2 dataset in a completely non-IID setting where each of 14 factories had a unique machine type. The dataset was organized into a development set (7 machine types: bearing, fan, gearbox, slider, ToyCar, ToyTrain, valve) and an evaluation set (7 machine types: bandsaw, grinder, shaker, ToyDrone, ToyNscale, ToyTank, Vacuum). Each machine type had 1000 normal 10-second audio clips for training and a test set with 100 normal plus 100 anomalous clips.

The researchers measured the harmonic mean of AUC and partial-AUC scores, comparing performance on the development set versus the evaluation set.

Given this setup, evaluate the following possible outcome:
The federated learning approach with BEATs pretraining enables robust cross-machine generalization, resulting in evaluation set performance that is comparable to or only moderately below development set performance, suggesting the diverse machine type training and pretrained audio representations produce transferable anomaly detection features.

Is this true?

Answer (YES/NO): NO